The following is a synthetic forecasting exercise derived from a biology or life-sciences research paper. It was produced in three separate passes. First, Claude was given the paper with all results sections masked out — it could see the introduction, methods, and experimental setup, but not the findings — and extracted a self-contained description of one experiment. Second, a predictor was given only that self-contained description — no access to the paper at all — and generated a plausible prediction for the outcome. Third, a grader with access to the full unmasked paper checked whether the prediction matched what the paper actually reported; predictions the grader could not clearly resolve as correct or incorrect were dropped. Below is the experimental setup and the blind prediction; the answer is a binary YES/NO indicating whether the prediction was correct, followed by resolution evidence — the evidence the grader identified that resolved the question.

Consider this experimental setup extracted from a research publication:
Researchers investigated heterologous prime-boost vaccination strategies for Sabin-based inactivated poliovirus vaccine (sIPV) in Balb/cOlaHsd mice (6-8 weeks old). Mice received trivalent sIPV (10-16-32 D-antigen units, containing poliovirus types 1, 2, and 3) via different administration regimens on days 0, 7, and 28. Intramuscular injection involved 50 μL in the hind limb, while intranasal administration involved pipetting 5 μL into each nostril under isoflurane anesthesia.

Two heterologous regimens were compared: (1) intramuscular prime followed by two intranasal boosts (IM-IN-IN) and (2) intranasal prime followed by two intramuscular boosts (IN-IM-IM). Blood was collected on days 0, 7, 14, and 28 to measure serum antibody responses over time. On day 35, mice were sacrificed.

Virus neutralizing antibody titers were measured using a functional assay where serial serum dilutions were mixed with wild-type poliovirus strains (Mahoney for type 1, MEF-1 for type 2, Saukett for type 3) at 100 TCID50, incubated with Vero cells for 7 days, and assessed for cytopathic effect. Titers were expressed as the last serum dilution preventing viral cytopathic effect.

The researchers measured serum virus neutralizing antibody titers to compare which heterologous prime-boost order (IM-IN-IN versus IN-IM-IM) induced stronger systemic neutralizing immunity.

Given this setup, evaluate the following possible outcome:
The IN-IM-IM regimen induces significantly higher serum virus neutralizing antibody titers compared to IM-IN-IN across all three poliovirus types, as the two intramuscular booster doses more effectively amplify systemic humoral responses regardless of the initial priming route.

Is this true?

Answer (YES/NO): NO